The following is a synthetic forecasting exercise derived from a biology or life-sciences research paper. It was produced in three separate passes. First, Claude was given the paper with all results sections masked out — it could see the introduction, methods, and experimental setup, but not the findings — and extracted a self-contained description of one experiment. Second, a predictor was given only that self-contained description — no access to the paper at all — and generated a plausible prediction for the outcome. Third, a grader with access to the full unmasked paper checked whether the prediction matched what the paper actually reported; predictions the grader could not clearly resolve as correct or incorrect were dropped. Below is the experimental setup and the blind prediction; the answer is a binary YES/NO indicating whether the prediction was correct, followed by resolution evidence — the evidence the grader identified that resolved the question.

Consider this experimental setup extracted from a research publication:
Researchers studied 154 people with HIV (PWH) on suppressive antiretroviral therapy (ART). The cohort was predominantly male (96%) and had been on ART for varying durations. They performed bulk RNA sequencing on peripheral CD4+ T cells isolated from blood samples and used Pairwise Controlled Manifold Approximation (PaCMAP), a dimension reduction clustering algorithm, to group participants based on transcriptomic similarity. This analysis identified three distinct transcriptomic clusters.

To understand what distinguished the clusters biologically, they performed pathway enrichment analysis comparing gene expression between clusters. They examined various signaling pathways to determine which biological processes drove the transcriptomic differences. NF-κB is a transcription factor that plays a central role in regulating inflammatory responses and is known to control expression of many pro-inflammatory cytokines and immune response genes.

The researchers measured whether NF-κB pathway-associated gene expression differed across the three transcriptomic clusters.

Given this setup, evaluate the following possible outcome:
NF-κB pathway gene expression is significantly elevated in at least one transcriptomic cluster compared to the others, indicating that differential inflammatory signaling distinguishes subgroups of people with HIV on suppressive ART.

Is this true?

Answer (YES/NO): YES